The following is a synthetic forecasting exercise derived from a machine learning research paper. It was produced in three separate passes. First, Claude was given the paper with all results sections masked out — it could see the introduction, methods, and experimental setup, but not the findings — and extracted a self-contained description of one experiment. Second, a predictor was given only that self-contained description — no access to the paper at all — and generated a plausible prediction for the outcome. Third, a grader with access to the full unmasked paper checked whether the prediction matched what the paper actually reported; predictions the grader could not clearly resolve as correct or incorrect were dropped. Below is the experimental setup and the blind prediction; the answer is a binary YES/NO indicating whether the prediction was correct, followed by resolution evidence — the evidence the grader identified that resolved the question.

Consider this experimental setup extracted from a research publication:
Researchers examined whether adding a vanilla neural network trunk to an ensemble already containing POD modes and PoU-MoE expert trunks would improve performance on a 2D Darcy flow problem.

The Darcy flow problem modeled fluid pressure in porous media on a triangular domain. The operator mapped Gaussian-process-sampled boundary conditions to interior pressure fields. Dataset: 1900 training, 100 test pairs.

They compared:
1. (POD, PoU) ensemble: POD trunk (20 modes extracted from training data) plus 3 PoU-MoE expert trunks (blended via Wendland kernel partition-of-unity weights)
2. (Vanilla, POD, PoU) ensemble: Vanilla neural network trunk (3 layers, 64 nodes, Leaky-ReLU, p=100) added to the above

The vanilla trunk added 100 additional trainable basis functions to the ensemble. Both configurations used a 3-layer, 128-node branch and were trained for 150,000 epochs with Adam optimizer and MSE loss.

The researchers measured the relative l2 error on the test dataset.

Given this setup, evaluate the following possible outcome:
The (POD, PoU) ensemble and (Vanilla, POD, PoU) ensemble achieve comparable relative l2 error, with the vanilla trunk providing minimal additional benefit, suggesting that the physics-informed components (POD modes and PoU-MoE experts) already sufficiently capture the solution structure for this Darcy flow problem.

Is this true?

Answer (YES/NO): NO